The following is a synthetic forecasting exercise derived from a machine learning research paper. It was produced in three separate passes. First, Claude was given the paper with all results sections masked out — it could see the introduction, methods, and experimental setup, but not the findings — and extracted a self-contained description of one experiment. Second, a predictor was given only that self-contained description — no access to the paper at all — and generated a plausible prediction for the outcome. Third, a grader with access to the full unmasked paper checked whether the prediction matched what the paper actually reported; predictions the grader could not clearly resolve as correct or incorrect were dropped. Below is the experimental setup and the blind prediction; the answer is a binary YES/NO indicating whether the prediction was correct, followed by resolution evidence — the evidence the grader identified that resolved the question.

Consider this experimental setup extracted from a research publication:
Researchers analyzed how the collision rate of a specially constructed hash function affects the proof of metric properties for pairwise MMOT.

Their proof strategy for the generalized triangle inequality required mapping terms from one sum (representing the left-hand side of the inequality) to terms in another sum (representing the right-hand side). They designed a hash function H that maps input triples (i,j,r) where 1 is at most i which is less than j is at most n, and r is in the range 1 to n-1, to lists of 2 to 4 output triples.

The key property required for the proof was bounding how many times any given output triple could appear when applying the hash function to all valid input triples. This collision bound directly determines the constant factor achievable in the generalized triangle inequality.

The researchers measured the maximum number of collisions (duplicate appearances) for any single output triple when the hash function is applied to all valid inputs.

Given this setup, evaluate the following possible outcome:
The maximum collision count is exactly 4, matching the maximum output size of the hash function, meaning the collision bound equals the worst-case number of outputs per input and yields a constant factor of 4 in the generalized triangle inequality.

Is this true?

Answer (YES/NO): NO